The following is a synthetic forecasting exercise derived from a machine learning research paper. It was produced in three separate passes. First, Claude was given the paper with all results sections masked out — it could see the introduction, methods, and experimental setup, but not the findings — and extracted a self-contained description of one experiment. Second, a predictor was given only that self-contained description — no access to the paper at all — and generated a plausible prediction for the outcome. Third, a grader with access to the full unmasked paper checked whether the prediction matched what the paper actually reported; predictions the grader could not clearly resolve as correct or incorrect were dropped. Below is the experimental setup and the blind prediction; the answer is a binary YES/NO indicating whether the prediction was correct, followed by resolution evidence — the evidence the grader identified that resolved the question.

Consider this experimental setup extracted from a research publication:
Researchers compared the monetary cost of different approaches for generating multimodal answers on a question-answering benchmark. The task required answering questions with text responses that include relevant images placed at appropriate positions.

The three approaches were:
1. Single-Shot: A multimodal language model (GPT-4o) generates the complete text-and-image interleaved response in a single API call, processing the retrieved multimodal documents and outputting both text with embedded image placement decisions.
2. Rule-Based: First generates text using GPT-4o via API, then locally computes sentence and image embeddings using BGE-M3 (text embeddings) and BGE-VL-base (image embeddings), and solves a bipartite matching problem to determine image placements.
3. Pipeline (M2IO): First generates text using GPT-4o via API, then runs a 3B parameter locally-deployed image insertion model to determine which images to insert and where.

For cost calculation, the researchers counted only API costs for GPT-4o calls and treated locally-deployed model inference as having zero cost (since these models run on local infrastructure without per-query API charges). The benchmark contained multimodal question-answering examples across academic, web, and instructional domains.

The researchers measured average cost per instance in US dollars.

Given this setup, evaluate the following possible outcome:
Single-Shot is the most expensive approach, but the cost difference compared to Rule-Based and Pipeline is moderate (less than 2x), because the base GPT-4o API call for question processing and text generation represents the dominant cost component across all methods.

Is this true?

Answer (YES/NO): YES